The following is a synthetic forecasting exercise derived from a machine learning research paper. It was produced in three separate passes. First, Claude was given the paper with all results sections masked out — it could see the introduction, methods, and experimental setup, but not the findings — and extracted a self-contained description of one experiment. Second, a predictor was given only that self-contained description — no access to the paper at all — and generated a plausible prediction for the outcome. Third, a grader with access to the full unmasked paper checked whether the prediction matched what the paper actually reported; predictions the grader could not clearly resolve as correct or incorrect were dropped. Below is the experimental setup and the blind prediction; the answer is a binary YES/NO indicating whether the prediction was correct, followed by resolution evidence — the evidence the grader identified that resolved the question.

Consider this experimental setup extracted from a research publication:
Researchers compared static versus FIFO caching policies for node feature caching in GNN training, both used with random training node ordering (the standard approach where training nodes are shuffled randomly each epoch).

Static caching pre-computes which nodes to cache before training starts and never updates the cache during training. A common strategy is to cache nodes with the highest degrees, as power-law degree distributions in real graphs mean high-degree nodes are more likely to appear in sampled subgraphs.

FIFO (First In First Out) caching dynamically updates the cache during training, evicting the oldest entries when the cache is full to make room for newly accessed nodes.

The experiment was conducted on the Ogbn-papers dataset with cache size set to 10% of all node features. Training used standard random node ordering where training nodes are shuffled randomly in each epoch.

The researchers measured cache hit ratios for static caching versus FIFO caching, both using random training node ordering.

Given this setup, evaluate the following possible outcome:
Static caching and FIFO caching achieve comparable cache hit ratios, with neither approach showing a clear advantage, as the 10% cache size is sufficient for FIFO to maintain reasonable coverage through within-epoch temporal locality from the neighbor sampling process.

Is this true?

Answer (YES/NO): NO